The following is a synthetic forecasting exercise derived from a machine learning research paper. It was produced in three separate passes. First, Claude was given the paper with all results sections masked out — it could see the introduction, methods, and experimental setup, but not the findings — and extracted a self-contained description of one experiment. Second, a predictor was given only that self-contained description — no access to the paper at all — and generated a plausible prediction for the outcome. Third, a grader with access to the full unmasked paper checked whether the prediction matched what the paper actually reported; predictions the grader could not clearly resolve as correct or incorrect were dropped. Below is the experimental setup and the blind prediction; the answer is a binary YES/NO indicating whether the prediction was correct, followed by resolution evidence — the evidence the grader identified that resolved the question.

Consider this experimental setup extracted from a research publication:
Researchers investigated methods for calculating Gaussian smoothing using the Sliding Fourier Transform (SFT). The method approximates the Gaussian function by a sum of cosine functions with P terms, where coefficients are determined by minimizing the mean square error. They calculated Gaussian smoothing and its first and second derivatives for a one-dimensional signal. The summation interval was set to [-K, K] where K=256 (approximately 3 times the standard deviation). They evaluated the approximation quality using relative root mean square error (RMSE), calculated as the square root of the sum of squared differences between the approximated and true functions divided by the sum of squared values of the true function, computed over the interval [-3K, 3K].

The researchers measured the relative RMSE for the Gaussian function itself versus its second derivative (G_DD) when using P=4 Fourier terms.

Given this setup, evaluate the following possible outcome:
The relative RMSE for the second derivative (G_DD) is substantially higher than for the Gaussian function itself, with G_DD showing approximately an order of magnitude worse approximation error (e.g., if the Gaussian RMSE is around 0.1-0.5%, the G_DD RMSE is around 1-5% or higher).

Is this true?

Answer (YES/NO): NO